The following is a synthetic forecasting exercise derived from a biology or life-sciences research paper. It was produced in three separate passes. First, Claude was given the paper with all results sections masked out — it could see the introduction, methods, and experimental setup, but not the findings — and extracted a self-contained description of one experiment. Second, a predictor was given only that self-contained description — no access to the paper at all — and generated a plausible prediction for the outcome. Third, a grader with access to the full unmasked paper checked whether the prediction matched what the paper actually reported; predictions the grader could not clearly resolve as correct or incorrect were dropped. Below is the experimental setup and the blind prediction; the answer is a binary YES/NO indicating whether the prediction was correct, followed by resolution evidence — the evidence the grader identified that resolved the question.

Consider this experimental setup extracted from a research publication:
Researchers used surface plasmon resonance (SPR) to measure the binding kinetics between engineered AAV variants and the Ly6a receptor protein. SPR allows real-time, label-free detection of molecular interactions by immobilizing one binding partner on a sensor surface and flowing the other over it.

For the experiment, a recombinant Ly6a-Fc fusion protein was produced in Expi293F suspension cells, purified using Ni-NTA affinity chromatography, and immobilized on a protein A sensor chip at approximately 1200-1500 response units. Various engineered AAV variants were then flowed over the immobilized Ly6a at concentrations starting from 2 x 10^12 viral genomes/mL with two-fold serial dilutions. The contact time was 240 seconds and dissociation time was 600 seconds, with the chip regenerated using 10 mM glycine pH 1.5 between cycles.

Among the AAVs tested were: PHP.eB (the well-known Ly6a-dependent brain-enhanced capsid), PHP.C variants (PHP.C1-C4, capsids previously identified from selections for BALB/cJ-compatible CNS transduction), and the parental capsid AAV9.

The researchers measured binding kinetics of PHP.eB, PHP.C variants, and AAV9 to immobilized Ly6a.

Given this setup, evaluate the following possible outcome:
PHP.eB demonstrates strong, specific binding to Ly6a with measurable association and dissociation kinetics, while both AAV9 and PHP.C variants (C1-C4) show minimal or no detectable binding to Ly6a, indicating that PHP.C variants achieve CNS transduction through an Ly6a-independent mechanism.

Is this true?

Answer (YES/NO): YES